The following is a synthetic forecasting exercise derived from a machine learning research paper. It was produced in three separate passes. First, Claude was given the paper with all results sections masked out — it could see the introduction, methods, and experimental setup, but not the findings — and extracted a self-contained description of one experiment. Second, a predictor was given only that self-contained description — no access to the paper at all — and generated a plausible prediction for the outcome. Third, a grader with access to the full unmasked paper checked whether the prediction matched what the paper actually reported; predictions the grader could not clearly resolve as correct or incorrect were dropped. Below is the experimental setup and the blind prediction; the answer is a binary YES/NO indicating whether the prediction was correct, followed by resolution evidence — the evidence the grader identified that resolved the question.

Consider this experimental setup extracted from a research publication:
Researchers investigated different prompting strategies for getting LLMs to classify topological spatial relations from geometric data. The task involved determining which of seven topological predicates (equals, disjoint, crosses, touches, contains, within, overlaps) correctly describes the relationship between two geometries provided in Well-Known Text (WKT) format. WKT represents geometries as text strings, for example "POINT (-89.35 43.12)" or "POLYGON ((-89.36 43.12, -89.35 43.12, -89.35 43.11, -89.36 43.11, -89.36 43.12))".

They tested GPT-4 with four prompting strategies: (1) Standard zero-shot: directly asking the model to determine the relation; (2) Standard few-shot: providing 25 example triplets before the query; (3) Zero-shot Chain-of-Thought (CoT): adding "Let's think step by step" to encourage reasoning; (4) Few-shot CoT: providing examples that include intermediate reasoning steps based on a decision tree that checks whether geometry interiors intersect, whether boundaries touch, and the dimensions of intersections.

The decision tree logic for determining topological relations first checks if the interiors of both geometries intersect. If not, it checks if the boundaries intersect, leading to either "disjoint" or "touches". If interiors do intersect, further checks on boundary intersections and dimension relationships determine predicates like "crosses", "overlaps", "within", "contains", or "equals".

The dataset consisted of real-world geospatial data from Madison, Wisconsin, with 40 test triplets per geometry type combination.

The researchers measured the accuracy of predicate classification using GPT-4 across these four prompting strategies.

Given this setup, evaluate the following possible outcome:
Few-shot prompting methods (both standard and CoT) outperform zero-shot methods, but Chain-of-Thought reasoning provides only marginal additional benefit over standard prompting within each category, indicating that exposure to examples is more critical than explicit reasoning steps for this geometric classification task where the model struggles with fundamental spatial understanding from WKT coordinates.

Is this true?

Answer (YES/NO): NO